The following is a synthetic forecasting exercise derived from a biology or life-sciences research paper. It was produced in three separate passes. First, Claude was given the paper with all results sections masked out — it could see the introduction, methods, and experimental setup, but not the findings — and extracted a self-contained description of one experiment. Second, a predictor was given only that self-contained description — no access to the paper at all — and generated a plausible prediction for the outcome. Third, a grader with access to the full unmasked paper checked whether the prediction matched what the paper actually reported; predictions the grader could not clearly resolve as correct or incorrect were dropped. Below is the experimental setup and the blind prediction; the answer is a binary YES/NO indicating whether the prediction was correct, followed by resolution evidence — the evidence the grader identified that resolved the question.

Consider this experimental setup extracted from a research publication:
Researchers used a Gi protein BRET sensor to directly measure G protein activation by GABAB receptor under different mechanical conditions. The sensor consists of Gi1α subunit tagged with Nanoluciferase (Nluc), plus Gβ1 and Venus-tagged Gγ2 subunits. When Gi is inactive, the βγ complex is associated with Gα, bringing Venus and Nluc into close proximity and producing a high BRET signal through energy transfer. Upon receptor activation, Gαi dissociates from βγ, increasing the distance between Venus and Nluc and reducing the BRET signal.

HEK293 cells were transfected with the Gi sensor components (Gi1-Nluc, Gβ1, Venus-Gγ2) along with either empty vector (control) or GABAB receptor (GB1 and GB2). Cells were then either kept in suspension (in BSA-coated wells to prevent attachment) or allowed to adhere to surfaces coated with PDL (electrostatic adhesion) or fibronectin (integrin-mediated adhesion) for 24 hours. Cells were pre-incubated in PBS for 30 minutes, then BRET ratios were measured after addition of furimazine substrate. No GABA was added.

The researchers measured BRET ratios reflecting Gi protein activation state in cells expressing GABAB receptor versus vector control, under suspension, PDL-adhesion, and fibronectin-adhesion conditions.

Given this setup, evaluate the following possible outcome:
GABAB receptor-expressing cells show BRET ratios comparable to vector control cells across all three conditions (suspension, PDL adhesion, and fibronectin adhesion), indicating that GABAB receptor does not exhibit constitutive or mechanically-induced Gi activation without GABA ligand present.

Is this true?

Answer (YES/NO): NO